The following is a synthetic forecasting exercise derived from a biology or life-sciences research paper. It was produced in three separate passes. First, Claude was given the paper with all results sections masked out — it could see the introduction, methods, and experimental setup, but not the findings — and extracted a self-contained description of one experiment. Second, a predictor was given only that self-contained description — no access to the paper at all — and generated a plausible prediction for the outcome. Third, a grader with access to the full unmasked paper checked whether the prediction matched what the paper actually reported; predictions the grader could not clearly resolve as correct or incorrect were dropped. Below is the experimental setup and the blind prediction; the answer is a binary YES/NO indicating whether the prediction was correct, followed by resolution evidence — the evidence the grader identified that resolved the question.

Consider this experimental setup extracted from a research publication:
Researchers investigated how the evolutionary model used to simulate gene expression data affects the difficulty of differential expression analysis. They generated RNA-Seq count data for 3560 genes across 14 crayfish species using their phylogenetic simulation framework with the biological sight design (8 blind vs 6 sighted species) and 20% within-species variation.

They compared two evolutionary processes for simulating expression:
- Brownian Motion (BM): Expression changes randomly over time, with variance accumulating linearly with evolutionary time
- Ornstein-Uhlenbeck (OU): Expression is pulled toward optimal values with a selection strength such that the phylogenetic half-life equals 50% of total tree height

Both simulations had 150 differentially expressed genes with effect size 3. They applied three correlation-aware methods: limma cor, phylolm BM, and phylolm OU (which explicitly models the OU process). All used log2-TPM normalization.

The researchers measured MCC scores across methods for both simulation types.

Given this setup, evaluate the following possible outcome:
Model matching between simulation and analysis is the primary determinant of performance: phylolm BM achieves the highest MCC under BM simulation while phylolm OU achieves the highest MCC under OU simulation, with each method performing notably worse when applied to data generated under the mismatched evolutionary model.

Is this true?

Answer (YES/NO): NO